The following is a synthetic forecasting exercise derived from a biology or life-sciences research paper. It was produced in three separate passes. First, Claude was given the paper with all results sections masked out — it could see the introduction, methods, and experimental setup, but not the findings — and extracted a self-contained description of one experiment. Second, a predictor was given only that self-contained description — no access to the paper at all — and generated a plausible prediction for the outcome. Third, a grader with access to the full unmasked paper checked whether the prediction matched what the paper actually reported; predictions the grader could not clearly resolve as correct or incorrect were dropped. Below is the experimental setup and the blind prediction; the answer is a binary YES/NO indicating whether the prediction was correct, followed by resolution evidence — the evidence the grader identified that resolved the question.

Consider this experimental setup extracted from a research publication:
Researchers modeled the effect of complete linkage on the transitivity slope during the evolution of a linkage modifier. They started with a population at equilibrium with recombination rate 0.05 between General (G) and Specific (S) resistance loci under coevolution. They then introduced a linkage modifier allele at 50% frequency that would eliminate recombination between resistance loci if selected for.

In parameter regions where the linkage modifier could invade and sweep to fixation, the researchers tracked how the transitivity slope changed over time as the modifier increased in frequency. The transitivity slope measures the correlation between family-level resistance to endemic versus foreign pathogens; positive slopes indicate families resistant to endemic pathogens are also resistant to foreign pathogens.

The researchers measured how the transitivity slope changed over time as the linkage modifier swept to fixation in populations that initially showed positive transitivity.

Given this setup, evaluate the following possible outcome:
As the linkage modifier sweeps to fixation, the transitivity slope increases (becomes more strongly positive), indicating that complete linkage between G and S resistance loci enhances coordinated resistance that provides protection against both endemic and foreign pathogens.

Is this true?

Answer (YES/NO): NO